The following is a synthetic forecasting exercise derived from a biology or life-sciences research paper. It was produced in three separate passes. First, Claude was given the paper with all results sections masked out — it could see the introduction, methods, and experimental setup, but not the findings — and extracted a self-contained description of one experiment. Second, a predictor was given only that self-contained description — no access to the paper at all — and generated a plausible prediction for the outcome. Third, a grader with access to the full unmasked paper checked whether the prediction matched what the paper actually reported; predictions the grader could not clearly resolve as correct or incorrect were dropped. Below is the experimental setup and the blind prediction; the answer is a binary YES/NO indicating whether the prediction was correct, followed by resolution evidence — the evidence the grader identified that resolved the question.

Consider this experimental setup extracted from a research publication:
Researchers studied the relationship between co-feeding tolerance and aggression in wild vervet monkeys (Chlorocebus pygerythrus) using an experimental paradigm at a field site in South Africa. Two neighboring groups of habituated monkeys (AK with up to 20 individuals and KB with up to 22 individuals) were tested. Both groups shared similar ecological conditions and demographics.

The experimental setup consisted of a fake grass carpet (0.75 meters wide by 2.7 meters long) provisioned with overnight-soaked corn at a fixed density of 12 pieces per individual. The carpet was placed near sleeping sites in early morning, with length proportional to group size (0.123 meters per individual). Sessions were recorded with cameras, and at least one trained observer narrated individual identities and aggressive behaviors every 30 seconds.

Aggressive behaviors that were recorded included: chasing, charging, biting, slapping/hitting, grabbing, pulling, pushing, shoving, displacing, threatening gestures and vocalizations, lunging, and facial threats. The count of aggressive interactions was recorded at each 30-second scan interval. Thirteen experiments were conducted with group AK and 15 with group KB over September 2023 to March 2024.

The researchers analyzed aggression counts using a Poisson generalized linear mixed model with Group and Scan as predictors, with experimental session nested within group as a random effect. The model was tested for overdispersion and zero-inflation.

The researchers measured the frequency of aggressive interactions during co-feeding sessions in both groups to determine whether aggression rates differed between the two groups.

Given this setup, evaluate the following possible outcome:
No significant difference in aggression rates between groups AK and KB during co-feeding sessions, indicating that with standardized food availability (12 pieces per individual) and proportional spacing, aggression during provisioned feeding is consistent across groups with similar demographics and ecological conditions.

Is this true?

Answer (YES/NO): NO